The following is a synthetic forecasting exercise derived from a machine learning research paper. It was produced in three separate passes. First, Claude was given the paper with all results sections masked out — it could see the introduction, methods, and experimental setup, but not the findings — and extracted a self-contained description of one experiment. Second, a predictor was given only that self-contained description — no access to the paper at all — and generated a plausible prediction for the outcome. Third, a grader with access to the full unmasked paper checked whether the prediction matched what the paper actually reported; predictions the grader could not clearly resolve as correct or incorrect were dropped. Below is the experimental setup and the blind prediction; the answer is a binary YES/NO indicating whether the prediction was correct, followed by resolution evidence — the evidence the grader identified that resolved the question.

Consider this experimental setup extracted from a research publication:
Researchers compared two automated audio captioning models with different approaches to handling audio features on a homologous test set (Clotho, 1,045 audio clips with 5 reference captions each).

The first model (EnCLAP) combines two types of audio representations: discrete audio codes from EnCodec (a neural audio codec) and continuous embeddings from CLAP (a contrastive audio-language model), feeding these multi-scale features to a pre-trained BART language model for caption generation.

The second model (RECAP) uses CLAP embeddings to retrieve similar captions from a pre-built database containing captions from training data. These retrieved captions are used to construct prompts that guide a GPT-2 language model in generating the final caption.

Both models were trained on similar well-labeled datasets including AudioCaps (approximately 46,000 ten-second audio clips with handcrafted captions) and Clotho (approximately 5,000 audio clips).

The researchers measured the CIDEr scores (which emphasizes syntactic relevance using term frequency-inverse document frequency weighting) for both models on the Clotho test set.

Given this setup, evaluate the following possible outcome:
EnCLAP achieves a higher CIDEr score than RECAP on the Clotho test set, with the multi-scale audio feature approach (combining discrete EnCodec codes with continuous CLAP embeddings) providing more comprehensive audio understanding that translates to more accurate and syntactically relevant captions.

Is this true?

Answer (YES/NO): YES